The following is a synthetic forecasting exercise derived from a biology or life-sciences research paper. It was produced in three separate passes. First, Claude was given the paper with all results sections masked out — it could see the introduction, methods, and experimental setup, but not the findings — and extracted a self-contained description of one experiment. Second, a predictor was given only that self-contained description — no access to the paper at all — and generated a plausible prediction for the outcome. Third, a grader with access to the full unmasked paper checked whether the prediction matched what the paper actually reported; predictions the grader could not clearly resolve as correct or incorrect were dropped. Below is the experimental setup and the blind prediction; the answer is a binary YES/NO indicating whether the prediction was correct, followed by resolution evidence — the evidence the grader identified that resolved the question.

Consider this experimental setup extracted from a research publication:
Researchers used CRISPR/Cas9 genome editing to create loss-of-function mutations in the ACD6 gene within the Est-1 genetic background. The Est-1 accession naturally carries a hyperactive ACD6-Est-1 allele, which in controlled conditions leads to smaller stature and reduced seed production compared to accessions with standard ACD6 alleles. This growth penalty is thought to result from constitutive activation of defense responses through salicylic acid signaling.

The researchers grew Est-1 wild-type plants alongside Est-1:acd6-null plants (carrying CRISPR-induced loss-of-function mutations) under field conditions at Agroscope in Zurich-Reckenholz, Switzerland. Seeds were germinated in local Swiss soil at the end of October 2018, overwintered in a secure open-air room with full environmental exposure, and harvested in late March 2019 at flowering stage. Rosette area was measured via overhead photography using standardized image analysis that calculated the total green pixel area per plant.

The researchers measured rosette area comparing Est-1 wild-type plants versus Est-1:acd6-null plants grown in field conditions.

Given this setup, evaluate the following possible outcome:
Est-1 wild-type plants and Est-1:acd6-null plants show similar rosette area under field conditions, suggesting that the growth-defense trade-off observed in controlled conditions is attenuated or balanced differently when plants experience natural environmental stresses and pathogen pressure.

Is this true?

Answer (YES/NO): YES